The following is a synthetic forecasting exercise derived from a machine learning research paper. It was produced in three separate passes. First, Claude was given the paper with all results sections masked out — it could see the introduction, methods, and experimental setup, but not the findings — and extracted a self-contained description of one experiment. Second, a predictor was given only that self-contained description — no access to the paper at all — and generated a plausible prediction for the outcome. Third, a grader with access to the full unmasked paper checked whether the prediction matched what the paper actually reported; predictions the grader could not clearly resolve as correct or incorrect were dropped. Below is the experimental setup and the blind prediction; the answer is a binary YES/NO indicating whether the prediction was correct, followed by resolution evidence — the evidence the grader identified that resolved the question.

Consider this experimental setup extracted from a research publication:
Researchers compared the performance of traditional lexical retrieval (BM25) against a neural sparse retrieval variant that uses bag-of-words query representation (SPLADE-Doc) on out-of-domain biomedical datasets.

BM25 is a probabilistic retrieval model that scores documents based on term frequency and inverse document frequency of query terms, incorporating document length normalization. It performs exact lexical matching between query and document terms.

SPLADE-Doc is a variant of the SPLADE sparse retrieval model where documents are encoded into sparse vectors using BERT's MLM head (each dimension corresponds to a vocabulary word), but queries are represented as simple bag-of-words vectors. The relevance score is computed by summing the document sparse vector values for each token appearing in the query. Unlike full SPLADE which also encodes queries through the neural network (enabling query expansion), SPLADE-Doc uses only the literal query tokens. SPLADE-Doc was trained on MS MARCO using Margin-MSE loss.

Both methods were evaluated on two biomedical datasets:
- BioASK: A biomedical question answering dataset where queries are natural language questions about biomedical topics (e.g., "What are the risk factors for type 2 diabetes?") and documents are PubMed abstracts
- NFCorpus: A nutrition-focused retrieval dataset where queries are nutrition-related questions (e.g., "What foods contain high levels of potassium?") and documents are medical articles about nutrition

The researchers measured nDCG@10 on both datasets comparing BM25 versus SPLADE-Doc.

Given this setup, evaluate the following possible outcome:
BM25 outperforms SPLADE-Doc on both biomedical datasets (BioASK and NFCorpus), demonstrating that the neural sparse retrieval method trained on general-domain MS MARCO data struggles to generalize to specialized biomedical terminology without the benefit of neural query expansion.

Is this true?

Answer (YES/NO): YES